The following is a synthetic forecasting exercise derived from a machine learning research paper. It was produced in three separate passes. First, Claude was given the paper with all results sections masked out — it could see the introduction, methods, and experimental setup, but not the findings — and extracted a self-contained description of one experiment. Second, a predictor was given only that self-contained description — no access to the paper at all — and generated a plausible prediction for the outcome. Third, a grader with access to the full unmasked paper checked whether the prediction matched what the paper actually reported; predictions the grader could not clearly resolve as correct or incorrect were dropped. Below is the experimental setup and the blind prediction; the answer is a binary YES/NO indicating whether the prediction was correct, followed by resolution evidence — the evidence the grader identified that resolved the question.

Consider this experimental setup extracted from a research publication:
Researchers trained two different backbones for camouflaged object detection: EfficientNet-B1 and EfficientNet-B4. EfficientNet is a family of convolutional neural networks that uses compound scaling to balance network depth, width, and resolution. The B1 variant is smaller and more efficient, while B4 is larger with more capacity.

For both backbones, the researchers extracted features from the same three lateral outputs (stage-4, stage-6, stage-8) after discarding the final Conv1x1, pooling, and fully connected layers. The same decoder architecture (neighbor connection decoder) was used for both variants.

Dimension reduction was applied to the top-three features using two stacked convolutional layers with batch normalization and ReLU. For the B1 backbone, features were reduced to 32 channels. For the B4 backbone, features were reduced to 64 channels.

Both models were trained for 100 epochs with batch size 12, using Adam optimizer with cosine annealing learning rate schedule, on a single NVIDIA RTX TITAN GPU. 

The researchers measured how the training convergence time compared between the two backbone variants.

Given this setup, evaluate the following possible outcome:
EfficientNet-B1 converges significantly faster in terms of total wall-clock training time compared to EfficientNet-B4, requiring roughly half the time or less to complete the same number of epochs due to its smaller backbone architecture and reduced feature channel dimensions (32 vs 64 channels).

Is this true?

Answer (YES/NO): NO